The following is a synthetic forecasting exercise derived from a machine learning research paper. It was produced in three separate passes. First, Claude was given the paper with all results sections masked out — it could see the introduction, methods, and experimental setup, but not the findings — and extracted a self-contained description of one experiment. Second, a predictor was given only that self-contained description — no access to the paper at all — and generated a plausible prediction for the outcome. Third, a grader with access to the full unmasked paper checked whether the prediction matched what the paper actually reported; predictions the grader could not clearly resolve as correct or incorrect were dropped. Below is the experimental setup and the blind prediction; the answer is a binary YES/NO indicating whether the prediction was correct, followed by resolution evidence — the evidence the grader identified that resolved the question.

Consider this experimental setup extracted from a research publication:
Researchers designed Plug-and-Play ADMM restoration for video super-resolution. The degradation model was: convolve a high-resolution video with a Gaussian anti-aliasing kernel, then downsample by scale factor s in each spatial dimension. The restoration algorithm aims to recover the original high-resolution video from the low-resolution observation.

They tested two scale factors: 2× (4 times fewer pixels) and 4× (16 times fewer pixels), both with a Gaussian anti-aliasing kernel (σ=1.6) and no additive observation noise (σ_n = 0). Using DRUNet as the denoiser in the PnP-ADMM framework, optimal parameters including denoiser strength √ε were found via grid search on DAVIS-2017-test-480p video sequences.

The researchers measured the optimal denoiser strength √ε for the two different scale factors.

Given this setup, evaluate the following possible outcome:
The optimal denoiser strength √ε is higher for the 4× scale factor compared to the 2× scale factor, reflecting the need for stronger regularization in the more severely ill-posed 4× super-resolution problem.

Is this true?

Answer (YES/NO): YES